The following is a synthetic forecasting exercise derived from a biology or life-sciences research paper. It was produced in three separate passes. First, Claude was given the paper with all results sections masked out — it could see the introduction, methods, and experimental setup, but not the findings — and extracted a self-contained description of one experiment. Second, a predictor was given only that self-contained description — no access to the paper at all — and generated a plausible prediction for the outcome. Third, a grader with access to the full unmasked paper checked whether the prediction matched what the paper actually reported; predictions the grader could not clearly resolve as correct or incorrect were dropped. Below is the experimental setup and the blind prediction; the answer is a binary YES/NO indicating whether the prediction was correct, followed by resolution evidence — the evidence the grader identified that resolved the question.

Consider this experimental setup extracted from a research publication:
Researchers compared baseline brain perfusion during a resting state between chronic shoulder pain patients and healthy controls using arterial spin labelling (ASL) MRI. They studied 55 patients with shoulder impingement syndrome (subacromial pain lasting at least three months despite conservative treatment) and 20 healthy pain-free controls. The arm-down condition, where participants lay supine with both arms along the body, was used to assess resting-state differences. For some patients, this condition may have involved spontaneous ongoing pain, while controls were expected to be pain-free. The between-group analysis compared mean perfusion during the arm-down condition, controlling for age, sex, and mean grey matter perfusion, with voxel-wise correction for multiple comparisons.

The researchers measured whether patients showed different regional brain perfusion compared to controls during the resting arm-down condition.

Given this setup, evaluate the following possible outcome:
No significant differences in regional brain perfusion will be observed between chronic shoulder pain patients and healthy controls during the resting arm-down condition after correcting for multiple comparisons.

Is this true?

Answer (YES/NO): YES